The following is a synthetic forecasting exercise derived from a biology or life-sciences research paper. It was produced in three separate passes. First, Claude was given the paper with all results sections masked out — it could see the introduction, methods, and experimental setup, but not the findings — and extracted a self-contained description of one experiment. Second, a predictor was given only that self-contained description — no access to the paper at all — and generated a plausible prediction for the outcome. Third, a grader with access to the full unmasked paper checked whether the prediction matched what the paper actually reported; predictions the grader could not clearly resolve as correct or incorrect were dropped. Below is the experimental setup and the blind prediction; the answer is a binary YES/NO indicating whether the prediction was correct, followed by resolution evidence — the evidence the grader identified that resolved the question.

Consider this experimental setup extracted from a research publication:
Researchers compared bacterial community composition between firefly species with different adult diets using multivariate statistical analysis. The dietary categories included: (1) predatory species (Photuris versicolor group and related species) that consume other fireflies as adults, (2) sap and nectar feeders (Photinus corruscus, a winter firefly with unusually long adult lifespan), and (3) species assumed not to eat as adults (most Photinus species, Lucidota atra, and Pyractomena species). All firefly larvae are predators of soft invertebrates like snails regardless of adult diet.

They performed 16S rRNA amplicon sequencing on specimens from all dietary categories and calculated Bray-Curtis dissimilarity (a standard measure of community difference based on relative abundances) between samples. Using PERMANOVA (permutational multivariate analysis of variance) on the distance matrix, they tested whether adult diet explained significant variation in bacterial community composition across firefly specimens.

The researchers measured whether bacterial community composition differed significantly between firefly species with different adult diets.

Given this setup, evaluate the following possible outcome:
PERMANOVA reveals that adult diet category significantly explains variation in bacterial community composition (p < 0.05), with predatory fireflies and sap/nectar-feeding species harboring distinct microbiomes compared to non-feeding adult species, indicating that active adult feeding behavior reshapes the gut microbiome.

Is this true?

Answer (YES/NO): NO